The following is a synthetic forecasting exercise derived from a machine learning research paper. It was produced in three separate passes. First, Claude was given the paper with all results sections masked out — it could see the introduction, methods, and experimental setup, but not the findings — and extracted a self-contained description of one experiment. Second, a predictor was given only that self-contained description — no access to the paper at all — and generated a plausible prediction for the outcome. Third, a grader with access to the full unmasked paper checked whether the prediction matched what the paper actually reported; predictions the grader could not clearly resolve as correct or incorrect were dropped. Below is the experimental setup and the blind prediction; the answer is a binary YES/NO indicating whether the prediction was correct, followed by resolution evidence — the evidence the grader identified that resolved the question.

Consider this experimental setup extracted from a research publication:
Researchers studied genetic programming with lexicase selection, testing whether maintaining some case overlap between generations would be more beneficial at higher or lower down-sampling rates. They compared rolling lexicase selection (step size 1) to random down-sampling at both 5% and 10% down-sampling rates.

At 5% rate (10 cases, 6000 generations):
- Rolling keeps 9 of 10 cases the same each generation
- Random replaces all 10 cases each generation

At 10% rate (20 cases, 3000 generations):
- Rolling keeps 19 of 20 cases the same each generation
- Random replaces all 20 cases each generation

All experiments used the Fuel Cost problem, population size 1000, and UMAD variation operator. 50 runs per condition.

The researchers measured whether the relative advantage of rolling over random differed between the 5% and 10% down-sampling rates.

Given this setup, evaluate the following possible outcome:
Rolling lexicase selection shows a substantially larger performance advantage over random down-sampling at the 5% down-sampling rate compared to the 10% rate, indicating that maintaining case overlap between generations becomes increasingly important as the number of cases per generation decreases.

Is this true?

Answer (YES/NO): NO